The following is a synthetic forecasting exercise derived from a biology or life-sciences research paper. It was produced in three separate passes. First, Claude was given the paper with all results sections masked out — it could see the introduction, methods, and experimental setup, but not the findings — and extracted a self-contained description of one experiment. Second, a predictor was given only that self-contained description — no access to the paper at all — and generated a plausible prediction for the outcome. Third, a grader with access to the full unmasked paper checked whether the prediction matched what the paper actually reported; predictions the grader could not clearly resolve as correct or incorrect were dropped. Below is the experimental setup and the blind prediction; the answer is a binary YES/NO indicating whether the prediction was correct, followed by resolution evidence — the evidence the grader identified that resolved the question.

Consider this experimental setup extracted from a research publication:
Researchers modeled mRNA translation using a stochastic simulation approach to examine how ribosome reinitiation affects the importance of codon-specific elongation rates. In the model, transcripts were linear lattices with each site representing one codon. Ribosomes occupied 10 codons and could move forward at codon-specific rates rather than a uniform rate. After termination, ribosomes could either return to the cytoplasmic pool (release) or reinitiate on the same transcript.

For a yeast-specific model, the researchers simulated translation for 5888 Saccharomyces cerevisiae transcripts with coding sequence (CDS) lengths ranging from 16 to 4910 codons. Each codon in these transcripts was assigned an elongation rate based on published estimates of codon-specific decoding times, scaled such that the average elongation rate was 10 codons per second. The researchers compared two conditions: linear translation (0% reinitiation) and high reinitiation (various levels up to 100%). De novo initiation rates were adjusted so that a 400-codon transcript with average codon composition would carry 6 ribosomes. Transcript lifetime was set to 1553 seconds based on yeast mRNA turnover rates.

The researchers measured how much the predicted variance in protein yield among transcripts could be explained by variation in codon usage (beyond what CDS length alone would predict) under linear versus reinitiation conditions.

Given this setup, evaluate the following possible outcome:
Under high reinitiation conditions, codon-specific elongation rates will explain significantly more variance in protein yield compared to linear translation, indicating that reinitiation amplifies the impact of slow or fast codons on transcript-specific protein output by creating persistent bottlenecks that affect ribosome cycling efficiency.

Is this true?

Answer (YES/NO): YES